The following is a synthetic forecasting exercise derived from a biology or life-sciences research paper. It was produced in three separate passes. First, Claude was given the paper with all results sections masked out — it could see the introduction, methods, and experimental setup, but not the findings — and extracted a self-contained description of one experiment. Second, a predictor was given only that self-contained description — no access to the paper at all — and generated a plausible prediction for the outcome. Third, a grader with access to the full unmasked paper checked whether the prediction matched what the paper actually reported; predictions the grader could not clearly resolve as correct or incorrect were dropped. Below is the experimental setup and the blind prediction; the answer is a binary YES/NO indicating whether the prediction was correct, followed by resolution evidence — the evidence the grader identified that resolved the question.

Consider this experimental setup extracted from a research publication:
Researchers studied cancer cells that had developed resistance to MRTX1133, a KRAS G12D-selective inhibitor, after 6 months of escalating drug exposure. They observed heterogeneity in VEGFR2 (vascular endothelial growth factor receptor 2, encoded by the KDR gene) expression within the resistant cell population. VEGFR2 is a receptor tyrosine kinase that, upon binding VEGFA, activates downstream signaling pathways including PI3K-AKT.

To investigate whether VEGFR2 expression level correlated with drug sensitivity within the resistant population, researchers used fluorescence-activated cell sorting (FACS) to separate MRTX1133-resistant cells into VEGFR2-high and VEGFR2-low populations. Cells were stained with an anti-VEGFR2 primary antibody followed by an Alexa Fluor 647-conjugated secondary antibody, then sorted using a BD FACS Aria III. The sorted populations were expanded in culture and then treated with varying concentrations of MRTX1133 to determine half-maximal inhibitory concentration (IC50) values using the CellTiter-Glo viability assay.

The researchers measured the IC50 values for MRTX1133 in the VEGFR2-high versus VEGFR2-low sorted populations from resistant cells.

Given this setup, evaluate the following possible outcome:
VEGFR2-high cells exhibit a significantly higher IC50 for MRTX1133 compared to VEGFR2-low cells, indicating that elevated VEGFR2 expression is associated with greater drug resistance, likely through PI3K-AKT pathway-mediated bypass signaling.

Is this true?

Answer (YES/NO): YES